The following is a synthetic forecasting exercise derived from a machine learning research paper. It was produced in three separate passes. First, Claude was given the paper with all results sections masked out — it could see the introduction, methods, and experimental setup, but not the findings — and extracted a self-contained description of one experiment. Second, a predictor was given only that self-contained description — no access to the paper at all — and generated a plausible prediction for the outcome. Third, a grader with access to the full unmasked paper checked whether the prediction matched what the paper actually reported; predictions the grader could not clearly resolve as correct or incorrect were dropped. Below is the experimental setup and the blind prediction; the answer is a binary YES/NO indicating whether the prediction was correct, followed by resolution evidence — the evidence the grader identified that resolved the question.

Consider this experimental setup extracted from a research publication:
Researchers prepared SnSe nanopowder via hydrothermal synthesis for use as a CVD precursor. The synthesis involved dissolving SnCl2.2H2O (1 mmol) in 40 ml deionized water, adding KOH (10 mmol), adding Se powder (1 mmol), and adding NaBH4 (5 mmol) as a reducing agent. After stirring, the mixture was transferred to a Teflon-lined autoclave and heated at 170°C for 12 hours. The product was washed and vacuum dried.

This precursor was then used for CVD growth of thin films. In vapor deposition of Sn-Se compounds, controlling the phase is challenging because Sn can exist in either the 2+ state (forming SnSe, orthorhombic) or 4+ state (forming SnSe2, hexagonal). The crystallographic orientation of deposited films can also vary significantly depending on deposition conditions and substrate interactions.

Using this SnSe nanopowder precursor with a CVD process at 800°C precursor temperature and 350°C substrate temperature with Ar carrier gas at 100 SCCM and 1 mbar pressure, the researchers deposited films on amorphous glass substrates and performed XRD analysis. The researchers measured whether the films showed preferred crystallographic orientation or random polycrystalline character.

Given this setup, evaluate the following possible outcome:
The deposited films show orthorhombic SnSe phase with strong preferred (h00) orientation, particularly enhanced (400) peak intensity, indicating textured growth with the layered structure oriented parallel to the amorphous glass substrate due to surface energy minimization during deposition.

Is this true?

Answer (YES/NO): YES